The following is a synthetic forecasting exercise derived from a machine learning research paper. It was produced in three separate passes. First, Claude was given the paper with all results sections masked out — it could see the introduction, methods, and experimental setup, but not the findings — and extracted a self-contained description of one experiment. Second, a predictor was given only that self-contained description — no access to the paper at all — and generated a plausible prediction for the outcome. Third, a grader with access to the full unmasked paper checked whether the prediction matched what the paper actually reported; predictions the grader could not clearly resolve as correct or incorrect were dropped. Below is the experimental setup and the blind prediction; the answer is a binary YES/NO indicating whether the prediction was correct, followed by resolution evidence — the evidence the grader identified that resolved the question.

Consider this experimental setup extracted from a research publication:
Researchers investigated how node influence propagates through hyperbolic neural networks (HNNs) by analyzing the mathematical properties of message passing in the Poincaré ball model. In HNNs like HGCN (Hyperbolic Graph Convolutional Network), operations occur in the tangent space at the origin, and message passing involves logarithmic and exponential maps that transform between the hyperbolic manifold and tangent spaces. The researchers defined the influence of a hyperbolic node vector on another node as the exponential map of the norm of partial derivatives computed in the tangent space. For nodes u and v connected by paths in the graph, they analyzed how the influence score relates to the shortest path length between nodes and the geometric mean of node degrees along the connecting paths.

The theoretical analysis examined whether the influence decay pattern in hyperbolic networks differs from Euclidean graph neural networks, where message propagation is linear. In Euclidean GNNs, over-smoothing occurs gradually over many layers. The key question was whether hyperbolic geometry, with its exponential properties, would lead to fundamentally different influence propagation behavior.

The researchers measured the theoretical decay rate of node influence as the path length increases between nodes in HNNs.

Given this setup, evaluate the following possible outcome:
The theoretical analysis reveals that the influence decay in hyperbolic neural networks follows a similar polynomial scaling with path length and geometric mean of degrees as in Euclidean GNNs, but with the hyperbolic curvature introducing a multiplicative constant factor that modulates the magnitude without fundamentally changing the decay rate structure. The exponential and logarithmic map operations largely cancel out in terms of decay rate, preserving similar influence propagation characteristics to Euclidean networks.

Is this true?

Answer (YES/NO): NO